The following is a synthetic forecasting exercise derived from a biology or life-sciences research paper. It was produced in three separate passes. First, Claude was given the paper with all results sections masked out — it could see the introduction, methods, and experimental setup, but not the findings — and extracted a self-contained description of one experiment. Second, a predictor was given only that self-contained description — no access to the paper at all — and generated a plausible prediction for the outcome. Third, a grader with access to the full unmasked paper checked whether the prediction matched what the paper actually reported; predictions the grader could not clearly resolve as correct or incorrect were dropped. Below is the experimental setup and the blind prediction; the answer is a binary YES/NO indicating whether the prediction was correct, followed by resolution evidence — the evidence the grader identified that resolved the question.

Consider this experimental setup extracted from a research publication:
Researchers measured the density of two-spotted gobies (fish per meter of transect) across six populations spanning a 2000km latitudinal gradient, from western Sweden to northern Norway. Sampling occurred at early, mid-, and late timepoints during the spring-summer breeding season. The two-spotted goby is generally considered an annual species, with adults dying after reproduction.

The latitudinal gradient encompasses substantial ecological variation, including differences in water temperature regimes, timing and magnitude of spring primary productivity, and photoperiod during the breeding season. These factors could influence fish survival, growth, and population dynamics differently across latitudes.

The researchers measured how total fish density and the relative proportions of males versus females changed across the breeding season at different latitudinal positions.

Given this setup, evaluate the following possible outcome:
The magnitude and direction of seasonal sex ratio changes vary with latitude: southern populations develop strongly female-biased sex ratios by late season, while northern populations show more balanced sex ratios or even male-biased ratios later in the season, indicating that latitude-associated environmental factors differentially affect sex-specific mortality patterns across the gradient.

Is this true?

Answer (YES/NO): NO